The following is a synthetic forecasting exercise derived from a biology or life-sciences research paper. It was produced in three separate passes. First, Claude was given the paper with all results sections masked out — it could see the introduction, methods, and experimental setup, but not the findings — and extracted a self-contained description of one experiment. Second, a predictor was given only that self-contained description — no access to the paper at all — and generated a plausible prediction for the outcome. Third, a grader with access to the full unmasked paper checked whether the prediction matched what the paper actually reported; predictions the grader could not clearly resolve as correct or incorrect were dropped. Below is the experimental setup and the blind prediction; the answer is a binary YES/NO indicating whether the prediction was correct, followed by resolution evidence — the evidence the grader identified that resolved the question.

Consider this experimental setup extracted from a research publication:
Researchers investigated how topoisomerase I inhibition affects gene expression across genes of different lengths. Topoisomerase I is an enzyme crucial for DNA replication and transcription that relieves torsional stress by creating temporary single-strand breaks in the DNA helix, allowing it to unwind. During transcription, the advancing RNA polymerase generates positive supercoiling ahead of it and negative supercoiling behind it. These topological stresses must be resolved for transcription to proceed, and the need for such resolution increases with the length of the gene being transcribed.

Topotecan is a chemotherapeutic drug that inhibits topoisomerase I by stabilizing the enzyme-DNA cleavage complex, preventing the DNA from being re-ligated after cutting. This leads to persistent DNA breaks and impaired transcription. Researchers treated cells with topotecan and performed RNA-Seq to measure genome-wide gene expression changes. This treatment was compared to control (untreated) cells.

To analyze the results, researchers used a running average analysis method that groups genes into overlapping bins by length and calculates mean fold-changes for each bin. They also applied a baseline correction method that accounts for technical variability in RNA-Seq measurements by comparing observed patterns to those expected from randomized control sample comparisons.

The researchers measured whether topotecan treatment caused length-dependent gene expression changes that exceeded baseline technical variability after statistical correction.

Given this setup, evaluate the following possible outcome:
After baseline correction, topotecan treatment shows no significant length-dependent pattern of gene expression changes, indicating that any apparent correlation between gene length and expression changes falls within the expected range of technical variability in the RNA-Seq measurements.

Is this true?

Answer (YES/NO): NO